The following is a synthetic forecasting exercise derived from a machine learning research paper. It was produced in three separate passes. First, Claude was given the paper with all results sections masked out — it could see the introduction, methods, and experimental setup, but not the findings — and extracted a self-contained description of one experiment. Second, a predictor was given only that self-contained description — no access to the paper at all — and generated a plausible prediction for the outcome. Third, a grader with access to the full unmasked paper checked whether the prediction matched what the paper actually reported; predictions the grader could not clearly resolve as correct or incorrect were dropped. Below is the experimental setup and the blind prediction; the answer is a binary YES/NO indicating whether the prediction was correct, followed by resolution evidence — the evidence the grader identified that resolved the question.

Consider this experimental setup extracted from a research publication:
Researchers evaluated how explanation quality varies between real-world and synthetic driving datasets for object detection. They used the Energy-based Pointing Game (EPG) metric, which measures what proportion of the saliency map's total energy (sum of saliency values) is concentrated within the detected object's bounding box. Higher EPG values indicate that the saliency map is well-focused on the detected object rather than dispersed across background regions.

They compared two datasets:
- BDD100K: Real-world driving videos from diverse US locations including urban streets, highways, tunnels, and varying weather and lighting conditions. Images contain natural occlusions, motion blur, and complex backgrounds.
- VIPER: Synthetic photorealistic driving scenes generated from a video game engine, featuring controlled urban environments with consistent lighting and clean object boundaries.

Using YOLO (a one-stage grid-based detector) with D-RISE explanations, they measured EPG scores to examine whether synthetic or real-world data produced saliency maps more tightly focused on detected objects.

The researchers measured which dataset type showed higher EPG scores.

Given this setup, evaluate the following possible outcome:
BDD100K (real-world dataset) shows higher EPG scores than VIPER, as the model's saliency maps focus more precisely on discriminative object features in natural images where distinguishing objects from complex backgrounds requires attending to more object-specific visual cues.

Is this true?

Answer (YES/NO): NO